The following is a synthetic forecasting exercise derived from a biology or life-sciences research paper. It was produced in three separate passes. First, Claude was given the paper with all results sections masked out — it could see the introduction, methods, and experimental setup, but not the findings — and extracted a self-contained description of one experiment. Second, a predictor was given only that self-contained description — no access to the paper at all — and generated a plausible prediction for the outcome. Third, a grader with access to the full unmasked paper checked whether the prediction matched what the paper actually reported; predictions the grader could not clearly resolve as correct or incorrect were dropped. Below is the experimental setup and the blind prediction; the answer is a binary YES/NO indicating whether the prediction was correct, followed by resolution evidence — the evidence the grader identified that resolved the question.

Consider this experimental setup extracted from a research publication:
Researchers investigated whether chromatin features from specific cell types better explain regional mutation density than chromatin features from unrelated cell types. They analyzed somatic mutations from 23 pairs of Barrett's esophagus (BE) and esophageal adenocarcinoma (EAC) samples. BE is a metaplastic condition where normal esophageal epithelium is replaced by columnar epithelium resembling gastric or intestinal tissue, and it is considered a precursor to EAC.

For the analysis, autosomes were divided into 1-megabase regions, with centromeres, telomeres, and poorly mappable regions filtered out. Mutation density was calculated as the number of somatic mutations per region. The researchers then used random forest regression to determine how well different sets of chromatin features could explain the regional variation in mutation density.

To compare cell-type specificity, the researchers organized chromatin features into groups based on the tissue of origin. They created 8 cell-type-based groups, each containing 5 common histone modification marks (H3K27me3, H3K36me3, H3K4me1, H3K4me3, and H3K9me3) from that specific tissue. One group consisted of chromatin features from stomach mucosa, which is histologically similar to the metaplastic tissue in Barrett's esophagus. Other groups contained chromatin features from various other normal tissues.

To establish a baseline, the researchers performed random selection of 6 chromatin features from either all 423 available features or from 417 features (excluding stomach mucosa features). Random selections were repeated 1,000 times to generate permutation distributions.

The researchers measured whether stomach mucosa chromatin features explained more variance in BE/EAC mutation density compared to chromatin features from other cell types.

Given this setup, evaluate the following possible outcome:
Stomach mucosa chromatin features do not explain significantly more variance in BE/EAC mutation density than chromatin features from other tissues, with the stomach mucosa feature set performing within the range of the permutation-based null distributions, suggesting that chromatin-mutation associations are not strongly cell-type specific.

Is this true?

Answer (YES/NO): NO